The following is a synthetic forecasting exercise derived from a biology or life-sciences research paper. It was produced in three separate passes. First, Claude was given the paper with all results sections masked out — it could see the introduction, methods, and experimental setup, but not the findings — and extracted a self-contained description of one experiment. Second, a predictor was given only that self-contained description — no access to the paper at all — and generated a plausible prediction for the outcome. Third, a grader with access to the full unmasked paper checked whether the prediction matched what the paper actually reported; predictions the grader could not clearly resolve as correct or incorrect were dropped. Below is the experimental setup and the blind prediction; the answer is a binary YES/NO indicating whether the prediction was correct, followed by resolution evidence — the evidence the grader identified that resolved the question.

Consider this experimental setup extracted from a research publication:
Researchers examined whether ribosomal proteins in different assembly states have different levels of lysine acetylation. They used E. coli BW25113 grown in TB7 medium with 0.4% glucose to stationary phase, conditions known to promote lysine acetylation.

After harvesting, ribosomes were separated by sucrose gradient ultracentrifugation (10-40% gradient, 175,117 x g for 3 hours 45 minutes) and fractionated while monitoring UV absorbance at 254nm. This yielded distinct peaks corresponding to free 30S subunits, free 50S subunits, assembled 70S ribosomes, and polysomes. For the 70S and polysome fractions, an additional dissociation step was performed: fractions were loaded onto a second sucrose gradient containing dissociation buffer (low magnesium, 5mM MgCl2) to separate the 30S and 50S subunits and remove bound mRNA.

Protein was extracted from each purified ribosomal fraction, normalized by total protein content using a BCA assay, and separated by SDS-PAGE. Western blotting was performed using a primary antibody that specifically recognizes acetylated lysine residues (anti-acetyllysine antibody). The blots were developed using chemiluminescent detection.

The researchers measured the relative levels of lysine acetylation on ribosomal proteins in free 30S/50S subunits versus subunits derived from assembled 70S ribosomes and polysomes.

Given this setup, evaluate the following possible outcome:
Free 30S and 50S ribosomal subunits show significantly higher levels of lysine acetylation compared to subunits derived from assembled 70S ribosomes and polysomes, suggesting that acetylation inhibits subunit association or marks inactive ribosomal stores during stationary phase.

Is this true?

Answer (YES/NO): YES